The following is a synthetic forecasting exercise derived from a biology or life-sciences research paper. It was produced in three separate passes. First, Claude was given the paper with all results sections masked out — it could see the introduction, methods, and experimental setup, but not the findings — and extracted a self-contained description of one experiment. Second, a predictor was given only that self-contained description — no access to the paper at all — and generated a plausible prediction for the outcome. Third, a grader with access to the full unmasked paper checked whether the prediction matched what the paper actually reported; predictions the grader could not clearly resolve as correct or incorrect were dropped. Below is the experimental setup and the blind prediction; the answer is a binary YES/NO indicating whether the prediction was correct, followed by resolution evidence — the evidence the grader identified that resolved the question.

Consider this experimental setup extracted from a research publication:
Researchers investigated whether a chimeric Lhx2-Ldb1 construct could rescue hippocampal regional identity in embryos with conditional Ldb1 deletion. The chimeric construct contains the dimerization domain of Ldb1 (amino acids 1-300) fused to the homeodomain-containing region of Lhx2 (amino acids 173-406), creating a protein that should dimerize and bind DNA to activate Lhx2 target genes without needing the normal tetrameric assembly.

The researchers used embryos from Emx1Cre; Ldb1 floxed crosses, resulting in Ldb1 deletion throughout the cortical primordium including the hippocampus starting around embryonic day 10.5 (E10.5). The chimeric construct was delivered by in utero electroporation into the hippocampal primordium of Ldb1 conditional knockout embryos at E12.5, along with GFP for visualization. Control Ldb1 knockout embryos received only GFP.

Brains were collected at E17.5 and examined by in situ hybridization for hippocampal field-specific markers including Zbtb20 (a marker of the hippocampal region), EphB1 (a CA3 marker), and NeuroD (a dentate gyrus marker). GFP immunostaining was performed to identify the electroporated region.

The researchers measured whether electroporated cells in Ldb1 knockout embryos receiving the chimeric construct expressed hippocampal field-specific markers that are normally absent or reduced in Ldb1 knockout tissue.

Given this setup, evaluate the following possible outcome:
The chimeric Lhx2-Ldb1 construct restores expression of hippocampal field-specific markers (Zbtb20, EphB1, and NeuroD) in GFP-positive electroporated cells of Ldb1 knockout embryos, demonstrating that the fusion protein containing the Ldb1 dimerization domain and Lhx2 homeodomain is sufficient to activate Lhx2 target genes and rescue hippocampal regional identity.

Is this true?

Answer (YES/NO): NO